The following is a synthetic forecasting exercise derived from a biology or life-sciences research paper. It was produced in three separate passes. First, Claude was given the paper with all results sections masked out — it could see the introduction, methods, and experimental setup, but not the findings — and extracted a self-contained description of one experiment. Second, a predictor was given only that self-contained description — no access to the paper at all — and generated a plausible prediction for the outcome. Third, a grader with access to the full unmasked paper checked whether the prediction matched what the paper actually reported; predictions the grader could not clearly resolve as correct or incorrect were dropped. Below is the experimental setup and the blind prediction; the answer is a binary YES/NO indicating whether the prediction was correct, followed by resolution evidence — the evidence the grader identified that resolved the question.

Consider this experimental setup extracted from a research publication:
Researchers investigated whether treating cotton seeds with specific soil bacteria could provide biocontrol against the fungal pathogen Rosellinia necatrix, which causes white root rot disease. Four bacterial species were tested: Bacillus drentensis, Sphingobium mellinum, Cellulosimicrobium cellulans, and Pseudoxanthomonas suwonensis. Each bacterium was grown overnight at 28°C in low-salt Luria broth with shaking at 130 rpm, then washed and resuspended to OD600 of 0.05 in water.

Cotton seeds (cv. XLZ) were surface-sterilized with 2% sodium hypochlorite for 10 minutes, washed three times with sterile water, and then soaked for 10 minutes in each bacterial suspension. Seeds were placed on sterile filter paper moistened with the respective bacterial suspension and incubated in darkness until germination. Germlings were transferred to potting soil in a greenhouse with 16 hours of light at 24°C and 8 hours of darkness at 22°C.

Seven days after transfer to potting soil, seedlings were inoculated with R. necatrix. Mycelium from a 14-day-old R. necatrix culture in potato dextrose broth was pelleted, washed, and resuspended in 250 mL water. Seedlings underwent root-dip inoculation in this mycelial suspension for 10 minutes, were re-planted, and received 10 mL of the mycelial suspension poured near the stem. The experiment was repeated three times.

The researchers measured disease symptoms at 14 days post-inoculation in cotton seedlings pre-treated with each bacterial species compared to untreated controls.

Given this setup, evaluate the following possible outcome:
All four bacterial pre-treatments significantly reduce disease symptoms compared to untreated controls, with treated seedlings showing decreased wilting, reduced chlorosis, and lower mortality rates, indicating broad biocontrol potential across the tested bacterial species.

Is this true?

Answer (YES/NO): YES